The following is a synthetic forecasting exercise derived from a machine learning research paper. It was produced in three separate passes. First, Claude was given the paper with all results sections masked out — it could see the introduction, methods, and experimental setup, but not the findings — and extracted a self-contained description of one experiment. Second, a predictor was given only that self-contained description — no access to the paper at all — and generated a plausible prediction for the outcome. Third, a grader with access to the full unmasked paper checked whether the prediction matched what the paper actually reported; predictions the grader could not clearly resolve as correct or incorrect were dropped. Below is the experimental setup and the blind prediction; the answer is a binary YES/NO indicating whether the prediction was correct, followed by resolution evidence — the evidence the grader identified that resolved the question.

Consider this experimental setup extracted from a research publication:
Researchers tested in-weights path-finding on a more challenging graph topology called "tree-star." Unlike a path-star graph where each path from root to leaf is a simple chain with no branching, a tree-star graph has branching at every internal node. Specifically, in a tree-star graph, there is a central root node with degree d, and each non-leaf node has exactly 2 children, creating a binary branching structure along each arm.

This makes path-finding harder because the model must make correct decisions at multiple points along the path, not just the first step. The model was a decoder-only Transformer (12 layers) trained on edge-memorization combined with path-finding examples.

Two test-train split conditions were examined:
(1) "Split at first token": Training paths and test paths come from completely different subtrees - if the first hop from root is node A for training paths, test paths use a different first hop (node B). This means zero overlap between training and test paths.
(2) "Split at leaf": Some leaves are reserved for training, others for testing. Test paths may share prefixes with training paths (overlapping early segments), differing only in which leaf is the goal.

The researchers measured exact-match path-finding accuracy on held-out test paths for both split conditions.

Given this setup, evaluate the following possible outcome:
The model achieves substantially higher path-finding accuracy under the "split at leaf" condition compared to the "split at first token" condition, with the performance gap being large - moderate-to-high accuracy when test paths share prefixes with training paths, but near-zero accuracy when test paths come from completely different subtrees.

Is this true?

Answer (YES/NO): NO